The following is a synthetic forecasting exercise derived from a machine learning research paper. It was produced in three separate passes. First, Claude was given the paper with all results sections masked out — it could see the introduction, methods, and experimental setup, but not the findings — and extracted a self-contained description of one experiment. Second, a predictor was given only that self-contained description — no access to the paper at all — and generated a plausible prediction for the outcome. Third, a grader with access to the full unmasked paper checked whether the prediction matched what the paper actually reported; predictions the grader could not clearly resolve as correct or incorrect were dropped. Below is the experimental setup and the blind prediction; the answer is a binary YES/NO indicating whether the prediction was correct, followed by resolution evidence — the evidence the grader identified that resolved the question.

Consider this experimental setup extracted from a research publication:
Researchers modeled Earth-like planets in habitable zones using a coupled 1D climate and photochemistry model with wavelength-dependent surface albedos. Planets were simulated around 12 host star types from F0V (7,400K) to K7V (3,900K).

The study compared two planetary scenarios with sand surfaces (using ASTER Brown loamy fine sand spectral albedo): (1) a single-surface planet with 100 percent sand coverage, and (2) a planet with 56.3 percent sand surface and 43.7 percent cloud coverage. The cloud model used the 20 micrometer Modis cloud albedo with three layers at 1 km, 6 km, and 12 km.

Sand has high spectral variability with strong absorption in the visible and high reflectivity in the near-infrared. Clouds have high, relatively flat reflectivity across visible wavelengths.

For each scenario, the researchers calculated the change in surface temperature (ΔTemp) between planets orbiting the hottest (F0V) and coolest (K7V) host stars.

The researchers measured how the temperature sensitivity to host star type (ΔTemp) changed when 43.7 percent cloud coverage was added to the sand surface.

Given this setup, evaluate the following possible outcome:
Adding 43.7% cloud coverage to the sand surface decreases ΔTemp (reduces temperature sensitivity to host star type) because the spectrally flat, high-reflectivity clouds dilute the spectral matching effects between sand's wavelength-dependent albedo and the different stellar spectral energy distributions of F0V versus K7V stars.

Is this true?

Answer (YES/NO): YES